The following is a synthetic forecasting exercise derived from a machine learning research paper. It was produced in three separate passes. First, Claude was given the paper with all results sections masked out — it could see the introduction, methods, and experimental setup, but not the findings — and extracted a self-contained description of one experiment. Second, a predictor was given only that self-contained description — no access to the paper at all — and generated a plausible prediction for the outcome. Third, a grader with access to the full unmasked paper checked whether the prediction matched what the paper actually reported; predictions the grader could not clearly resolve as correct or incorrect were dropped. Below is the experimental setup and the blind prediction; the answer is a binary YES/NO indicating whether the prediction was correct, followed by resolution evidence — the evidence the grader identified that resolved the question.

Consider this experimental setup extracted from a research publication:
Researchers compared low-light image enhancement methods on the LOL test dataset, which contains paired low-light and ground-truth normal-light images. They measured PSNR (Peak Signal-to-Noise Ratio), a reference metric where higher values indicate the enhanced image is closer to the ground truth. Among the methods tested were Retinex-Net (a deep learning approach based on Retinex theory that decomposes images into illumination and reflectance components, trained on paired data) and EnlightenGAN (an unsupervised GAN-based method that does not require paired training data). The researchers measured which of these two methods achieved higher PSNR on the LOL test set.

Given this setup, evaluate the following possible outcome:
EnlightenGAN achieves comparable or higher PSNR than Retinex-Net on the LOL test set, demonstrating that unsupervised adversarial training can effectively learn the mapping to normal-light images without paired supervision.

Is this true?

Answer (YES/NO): YES